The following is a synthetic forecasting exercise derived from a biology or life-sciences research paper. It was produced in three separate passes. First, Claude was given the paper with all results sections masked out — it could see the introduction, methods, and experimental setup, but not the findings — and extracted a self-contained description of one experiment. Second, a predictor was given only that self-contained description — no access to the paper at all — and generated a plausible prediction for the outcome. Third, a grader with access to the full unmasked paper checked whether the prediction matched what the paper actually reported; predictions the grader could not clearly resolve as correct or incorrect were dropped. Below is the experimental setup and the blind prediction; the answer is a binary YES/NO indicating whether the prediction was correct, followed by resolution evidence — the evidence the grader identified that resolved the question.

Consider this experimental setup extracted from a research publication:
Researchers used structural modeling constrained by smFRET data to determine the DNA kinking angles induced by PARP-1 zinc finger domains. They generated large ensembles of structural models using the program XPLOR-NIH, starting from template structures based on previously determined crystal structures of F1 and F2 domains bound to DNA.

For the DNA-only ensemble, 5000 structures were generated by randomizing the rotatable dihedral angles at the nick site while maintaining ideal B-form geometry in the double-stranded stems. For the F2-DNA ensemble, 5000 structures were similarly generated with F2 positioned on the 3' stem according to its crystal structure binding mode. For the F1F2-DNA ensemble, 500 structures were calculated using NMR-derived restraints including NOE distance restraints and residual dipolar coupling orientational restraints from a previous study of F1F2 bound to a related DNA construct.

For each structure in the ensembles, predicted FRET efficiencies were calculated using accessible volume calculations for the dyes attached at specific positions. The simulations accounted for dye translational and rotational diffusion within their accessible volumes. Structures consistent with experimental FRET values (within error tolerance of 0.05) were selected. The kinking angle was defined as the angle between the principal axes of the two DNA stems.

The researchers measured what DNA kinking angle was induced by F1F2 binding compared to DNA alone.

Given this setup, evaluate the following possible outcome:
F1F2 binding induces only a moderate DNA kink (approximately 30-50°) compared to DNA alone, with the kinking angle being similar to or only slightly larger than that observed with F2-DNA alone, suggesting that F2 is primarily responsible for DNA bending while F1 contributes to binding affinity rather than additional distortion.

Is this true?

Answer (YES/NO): NO